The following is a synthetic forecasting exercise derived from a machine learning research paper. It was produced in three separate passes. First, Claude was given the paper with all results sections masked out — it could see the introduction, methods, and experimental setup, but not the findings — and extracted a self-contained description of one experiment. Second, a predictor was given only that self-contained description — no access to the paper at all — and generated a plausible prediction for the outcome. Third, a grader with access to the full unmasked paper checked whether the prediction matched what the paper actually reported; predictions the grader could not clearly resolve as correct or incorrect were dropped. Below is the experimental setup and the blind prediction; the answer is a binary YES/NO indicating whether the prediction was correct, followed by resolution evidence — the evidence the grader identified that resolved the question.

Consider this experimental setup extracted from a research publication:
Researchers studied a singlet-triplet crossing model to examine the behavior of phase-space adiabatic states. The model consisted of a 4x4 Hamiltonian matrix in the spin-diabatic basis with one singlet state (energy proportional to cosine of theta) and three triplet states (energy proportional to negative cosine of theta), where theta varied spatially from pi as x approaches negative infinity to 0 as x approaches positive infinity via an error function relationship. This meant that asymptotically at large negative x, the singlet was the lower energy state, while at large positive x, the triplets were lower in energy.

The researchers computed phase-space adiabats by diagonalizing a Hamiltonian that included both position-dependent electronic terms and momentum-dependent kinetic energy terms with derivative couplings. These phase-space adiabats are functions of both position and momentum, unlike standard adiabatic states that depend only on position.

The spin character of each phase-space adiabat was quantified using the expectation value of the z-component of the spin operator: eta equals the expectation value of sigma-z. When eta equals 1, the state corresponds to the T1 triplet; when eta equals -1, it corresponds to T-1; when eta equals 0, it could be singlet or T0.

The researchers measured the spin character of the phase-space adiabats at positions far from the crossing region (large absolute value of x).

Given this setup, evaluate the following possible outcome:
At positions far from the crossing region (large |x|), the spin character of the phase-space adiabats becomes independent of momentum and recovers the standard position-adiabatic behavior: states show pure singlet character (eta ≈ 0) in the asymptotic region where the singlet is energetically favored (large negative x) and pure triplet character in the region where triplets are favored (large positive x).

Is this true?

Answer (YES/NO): NO